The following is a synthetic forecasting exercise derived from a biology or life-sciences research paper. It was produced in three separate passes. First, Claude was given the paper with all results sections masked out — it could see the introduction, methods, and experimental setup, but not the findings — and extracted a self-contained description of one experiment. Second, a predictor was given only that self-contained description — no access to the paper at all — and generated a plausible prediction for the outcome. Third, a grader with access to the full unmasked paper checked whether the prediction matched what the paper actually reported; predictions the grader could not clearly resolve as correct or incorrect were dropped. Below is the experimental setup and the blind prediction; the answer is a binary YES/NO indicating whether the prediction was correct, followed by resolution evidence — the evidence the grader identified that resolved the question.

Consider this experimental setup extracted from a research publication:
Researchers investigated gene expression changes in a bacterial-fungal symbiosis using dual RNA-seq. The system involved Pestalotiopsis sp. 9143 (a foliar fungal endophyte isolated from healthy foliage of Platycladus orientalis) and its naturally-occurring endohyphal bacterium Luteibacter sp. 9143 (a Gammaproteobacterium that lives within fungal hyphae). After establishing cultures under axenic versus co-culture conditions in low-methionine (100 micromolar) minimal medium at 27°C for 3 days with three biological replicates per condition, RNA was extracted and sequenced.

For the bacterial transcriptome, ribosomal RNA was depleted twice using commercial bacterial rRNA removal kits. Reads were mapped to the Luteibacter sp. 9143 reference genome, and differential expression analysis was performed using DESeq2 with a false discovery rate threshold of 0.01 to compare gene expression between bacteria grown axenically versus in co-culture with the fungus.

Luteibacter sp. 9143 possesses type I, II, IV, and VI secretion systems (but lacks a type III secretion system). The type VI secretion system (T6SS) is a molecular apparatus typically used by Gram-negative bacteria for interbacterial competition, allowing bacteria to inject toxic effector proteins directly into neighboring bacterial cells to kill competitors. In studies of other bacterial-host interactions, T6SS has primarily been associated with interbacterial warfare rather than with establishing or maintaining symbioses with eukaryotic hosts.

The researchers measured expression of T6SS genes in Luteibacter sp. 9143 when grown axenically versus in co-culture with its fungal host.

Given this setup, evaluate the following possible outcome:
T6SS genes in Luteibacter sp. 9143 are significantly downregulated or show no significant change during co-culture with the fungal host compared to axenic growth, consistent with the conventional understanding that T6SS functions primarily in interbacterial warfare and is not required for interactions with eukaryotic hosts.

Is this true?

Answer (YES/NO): NO